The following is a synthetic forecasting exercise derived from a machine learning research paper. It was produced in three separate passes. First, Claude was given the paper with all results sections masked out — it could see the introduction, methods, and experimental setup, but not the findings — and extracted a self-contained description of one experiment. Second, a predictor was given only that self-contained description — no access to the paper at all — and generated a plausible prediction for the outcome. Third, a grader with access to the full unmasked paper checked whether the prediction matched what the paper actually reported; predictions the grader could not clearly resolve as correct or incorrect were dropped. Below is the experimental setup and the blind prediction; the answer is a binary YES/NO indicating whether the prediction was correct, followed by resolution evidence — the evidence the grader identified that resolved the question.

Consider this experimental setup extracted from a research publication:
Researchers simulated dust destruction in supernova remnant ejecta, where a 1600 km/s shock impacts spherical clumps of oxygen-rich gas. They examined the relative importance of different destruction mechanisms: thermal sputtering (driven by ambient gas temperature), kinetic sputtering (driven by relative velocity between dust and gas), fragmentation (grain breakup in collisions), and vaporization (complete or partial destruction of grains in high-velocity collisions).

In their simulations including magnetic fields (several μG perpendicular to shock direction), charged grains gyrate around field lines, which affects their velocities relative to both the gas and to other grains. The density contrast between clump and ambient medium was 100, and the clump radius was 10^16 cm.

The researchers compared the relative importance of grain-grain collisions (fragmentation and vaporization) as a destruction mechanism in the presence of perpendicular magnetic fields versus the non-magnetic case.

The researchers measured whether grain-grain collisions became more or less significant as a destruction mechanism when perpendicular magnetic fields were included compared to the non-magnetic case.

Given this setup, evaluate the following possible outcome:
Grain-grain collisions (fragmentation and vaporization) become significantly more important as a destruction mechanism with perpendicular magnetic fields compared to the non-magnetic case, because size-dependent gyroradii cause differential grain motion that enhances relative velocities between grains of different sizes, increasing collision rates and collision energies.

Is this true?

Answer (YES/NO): YES